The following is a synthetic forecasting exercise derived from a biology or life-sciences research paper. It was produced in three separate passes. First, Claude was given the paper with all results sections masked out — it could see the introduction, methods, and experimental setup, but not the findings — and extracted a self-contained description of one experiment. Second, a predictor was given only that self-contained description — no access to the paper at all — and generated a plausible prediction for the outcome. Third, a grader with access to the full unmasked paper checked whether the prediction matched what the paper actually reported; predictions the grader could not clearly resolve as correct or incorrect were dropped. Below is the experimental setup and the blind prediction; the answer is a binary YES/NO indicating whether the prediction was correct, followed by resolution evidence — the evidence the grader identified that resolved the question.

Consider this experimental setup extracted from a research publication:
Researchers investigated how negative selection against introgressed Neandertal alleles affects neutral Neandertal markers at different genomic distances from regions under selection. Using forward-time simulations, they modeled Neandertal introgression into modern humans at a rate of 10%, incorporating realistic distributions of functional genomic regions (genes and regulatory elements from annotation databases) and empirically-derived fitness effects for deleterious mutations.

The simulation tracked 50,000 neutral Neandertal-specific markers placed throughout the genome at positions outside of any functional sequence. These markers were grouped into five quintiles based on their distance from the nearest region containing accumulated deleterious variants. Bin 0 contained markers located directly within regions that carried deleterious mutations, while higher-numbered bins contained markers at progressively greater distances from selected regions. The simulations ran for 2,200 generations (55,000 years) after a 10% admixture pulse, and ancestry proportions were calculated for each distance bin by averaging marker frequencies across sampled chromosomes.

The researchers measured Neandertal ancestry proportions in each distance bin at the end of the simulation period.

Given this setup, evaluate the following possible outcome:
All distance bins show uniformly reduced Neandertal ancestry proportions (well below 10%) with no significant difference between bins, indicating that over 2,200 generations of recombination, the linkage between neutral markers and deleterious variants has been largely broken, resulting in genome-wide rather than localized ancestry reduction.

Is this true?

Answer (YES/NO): NO